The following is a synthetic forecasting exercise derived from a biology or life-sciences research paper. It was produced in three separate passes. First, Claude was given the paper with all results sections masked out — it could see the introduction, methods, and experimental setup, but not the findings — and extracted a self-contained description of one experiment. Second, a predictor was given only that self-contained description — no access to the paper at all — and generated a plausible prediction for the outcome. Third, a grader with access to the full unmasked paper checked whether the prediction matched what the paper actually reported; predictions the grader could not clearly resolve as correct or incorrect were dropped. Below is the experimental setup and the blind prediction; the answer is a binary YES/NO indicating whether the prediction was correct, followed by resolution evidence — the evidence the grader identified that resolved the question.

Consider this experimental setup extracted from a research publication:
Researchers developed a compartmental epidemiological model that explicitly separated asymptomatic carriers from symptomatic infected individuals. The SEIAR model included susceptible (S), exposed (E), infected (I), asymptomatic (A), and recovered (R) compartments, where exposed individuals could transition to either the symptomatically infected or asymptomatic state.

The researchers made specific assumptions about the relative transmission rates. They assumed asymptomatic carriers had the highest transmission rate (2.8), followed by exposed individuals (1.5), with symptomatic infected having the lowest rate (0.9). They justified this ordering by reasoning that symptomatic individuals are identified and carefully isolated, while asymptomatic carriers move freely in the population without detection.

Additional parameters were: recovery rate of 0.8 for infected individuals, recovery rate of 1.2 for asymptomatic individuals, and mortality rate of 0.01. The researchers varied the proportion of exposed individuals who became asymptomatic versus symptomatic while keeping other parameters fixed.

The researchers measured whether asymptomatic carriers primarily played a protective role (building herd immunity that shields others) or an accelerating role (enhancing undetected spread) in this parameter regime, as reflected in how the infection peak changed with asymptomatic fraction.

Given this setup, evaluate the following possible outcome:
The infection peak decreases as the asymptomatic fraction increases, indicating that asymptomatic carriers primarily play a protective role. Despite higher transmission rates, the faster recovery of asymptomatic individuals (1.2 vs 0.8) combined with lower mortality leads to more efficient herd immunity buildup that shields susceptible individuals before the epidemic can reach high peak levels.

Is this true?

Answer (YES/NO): YES